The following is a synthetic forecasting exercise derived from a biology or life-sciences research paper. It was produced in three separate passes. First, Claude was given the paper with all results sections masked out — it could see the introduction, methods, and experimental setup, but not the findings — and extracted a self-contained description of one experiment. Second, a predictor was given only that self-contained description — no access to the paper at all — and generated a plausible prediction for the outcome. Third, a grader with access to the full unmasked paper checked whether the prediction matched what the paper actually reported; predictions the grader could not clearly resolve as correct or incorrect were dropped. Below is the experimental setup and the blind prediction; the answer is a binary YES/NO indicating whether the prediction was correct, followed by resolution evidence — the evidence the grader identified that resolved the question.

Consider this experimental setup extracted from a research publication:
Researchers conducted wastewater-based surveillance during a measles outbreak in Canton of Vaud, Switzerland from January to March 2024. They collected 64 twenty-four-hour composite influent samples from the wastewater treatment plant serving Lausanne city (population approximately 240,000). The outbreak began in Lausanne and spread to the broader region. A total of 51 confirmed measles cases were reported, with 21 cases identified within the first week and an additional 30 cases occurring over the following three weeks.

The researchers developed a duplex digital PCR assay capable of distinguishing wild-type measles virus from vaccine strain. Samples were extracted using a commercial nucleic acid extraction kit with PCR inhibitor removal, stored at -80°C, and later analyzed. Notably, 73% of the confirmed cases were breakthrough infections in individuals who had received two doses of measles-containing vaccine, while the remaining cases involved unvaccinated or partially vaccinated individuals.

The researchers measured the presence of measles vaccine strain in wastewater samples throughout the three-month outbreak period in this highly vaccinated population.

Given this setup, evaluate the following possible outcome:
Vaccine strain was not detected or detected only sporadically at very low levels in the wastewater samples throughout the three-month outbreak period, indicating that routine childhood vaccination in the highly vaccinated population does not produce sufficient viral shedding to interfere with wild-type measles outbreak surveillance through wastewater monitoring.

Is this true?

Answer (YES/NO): YES